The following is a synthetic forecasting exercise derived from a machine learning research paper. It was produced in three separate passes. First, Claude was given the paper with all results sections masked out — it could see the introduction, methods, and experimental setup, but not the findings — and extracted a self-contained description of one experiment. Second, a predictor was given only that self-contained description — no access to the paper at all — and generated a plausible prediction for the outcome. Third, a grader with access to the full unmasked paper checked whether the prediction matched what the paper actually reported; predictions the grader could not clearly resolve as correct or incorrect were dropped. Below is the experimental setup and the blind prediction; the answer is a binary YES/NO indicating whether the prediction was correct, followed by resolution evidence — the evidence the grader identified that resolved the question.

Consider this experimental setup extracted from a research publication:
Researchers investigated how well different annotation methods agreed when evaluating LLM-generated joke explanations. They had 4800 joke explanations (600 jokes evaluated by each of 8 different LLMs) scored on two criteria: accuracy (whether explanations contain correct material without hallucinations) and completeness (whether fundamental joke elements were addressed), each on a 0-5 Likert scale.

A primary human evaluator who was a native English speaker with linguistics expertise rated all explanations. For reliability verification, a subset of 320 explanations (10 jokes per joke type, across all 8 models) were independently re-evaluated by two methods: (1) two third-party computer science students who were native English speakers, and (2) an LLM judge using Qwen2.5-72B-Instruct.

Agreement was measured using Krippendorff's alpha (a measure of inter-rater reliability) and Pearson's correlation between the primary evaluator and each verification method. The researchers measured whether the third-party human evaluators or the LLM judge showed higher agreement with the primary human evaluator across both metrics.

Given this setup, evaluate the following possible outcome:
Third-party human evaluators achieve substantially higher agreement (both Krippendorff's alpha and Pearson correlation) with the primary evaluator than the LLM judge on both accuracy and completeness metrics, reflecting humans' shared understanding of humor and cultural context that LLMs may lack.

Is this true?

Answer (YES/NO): NO